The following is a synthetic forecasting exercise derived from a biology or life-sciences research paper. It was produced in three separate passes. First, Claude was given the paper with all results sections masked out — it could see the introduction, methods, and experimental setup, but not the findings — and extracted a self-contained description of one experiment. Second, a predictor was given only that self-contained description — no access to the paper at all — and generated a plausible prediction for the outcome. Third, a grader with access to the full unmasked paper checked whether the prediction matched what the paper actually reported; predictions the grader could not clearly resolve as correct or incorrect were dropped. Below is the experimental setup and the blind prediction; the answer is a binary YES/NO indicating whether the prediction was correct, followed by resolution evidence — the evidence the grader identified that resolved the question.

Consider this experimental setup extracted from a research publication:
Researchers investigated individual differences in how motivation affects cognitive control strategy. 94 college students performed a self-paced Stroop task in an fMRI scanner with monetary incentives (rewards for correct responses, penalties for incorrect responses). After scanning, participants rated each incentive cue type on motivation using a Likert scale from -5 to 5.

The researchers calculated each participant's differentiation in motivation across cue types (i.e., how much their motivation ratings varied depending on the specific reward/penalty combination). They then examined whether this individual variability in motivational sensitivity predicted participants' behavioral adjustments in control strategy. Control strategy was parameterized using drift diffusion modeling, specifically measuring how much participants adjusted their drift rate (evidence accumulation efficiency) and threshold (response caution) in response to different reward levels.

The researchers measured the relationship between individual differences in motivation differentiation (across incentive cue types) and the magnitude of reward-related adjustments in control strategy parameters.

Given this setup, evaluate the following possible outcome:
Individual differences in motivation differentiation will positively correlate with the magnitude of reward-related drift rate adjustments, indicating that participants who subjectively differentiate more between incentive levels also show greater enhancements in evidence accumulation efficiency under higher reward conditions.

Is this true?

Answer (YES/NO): YES